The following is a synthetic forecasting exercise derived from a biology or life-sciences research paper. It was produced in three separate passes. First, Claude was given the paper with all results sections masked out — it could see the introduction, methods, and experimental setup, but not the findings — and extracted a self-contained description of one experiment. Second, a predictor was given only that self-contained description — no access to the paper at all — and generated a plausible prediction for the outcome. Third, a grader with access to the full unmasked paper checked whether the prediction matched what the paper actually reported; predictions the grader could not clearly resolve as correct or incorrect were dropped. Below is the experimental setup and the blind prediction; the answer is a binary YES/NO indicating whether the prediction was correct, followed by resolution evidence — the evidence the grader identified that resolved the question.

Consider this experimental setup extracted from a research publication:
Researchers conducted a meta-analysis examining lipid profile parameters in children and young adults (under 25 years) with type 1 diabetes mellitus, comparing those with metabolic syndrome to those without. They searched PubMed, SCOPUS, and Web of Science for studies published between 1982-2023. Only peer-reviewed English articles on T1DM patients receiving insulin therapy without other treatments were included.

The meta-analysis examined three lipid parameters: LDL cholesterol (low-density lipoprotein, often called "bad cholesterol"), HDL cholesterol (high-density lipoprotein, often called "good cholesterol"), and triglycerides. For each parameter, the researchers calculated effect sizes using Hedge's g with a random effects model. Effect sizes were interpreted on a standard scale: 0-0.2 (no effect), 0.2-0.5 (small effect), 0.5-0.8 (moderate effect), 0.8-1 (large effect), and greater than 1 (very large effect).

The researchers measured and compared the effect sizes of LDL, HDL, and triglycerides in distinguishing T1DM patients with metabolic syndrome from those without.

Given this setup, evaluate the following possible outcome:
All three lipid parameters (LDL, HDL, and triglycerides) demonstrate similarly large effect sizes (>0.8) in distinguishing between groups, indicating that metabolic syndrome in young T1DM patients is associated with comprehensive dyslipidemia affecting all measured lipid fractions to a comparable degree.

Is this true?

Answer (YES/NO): NO